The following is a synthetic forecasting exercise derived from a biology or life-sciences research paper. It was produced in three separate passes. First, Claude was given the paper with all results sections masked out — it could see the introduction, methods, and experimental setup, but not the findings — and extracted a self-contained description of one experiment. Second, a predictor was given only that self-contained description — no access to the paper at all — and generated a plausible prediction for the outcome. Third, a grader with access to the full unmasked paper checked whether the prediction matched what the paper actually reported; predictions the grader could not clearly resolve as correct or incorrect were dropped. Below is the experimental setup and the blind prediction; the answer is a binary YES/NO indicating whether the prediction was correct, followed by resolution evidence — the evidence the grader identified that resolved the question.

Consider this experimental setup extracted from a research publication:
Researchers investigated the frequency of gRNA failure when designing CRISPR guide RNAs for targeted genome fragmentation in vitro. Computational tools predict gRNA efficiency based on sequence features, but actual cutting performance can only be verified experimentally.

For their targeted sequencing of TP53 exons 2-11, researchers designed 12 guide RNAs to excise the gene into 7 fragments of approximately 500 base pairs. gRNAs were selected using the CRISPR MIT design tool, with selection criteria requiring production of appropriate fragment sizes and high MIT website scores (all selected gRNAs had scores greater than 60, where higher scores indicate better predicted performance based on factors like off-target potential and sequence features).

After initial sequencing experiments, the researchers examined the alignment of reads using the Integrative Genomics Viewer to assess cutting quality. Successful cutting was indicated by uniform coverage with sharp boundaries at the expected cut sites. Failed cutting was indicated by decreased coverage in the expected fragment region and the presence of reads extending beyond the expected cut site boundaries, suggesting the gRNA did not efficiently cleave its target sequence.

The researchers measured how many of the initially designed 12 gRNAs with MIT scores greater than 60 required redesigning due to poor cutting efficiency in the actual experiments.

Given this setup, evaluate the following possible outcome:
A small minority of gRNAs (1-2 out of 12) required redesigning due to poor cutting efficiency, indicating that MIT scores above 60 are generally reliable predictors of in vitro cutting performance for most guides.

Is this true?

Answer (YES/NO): YES